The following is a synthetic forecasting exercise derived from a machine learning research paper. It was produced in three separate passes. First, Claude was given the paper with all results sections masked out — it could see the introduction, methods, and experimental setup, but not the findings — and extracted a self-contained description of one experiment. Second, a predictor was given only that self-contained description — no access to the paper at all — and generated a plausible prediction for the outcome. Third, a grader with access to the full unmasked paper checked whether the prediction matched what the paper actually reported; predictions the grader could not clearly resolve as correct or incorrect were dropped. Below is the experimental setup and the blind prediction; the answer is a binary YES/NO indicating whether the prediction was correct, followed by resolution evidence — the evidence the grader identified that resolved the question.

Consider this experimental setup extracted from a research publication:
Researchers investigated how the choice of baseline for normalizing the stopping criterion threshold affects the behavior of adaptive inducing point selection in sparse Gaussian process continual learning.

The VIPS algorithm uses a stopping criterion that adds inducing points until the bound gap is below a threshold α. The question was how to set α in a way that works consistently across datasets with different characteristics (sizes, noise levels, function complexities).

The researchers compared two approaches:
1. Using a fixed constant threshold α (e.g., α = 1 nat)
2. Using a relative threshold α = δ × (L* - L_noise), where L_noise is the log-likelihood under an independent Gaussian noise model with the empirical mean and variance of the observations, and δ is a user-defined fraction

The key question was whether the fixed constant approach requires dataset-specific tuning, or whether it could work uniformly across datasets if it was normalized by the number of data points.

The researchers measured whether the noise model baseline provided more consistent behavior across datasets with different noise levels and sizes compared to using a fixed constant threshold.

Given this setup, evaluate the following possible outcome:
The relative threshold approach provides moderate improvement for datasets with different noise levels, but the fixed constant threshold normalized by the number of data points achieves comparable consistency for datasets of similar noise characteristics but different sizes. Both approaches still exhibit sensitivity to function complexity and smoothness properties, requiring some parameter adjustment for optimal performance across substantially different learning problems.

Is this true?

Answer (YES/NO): NO